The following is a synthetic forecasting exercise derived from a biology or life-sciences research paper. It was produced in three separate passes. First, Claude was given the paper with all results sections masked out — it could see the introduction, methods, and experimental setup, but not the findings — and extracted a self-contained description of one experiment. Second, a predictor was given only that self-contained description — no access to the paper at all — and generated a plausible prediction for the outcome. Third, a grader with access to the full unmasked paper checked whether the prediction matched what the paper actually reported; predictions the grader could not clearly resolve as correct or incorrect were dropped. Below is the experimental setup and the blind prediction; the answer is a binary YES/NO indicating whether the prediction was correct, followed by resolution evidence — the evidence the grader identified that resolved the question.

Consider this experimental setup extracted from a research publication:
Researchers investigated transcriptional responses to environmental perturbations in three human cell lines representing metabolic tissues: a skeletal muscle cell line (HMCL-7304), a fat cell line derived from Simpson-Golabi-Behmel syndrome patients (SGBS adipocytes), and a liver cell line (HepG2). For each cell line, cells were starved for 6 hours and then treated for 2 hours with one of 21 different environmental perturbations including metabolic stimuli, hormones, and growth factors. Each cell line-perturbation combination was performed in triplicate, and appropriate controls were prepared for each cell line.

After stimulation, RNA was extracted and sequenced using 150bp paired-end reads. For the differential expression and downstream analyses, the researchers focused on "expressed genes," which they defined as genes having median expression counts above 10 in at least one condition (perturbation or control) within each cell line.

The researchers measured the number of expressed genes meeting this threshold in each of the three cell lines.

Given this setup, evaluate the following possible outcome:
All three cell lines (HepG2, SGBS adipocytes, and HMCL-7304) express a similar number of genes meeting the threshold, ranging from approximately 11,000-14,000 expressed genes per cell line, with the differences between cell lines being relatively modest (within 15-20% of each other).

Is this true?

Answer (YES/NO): NO